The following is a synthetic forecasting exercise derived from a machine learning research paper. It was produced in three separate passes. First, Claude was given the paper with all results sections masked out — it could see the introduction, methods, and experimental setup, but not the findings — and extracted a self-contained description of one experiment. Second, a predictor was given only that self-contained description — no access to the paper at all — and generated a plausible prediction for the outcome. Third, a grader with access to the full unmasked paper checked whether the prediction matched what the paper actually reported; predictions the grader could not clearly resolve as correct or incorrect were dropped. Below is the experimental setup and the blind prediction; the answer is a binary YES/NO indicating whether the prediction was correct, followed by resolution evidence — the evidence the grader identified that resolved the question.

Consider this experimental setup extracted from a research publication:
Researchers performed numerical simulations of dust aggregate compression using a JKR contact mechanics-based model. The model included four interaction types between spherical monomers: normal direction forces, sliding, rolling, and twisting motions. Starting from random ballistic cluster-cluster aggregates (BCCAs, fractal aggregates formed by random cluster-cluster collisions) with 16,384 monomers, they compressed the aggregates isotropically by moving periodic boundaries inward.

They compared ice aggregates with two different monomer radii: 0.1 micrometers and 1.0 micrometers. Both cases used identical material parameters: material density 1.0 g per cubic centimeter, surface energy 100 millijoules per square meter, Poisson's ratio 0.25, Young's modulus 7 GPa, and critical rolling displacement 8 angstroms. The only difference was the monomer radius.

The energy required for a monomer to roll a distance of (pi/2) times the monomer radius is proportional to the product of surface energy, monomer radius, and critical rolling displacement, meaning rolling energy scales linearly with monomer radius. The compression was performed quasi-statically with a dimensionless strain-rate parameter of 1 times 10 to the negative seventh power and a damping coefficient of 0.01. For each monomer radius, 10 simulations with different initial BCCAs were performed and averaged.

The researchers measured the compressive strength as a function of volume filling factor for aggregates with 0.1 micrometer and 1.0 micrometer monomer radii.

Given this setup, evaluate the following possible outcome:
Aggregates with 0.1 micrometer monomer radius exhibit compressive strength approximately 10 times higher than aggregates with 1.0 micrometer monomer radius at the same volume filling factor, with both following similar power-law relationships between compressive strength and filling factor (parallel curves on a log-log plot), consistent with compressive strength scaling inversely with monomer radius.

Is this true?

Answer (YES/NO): NO